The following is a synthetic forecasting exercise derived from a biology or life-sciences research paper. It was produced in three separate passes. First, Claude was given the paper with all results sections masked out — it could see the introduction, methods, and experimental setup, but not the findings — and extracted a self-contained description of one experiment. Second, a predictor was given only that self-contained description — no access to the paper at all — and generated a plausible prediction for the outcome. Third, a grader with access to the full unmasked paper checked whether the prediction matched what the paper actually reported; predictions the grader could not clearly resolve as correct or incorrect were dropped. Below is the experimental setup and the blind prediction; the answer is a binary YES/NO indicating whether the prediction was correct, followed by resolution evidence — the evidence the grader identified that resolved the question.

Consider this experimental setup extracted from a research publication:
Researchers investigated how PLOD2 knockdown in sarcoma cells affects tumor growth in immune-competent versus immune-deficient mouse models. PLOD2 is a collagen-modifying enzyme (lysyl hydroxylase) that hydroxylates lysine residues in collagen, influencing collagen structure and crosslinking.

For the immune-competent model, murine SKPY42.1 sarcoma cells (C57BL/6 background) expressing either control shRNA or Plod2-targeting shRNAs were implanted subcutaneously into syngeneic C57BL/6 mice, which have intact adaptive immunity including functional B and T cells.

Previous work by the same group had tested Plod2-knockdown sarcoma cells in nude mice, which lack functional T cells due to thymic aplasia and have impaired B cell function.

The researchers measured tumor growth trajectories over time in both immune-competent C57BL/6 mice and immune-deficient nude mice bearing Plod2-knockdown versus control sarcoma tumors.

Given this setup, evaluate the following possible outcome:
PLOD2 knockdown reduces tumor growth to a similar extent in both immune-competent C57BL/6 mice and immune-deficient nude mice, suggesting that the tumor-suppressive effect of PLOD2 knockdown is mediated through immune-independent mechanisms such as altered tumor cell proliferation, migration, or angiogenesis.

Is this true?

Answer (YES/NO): NO